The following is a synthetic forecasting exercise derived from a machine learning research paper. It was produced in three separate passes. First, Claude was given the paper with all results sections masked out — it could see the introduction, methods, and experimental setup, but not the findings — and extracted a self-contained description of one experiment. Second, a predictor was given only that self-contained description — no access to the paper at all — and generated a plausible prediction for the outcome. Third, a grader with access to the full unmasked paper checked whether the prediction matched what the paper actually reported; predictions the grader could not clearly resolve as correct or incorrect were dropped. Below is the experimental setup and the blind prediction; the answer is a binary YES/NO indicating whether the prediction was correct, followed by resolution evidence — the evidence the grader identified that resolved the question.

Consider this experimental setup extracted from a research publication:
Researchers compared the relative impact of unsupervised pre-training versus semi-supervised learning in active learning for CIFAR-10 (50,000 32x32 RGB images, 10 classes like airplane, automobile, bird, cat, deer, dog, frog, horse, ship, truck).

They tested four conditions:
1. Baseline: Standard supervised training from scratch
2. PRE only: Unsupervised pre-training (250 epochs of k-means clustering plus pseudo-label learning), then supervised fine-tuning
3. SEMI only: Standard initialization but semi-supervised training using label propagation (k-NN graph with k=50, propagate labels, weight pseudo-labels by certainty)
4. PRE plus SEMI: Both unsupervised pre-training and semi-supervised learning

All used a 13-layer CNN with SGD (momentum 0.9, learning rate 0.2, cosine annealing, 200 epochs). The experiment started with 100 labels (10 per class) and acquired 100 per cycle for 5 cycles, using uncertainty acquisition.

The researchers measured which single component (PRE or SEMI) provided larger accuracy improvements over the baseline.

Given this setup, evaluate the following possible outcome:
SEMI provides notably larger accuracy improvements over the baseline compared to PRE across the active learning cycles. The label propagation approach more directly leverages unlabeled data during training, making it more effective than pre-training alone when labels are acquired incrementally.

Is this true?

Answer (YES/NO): YES